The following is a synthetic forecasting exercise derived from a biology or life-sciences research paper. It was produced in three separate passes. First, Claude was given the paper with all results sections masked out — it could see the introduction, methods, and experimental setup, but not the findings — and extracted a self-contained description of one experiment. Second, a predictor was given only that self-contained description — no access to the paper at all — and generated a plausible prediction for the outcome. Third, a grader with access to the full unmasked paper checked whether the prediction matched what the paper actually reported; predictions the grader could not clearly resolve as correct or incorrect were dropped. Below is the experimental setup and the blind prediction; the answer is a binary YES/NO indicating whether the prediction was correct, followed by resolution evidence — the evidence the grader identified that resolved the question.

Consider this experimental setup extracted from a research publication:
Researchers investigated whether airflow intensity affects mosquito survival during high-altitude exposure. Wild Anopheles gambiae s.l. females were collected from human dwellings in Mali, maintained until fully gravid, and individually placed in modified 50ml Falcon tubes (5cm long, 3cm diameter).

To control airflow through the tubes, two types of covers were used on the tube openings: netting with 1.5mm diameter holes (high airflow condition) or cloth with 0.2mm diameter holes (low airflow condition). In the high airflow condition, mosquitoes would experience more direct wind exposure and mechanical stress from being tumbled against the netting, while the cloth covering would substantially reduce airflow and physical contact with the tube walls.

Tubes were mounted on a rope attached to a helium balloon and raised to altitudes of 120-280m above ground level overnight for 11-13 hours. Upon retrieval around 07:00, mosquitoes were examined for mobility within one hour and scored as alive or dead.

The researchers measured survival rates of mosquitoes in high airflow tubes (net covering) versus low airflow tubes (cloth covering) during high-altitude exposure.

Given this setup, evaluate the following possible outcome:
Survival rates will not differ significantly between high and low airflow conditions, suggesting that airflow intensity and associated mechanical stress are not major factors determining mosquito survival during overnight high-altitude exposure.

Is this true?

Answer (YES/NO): NO